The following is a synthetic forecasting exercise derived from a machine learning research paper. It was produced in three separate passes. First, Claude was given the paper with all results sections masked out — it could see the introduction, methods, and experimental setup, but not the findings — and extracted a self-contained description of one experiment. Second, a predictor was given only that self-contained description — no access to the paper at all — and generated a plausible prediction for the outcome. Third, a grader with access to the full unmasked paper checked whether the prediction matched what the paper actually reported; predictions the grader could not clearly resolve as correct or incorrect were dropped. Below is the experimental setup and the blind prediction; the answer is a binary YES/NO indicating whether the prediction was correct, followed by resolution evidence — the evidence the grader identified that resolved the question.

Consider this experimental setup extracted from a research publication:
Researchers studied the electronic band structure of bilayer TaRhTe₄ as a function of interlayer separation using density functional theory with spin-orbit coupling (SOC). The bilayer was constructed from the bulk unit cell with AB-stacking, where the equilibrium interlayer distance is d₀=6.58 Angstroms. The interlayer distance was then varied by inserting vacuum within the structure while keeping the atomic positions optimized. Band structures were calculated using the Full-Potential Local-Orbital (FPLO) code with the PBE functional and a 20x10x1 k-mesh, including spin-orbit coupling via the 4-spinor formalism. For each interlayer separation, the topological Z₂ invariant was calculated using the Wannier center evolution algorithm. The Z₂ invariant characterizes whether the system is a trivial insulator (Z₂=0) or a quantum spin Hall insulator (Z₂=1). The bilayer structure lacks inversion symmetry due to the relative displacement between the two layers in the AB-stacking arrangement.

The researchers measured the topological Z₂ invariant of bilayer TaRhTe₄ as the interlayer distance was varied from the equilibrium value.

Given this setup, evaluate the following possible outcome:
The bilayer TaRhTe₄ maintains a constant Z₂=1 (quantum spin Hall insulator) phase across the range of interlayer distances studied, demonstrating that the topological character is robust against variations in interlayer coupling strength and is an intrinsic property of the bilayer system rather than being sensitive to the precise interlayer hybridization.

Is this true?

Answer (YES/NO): NO